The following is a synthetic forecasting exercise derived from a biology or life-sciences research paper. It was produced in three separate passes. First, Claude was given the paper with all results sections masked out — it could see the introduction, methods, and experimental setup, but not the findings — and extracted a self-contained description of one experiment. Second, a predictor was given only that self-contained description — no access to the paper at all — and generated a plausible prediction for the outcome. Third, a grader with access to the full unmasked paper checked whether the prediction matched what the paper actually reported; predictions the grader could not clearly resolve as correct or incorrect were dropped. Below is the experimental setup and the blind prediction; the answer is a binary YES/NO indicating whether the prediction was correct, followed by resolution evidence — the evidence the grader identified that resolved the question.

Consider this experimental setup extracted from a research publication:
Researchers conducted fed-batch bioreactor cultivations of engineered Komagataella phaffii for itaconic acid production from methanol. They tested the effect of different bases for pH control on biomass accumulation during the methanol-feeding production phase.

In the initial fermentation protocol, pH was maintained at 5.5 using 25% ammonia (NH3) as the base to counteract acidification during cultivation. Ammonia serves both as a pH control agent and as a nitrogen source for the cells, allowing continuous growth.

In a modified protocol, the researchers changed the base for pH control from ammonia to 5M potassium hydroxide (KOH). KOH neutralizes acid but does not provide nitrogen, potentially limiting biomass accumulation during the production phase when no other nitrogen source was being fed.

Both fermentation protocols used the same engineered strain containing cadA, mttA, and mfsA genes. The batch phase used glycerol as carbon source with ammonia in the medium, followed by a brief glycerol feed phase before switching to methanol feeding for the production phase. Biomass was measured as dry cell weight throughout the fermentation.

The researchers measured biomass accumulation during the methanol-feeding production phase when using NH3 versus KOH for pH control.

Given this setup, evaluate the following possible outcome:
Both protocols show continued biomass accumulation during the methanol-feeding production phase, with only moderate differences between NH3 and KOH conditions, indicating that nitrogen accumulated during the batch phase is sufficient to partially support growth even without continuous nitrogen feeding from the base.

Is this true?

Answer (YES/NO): NO